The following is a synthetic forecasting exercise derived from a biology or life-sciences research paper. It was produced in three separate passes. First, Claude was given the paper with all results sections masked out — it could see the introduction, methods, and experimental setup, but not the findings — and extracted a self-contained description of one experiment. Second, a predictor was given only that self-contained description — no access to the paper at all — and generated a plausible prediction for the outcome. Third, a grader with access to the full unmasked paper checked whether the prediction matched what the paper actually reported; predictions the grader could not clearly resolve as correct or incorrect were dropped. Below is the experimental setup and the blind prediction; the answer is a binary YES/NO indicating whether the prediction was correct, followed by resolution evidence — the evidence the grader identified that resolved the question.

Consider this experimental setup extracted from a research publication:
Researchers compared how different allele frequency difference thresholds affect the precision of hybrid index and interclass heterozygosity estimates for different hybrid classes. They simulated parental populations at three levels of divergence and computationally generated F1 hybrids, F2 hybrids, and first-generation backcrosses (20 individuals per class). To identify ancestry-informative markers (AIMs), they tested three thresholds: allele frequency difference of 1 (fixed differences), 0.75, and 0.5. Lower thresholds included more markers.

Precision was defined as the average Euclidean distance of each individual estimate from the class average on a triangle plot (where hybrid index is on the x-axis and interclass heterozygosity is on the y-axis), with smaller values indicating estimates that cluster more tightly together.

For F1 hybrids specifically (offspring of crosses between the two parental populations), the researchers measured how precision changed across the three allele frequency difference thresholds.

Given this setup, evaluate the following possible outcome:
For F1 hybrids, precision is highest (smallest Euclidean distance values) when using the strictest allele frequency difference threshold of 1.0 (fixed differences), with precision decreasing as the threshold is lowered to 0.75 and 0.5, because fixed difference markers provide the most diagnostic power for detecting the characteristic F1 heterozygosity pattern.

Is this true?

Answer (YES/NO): YES